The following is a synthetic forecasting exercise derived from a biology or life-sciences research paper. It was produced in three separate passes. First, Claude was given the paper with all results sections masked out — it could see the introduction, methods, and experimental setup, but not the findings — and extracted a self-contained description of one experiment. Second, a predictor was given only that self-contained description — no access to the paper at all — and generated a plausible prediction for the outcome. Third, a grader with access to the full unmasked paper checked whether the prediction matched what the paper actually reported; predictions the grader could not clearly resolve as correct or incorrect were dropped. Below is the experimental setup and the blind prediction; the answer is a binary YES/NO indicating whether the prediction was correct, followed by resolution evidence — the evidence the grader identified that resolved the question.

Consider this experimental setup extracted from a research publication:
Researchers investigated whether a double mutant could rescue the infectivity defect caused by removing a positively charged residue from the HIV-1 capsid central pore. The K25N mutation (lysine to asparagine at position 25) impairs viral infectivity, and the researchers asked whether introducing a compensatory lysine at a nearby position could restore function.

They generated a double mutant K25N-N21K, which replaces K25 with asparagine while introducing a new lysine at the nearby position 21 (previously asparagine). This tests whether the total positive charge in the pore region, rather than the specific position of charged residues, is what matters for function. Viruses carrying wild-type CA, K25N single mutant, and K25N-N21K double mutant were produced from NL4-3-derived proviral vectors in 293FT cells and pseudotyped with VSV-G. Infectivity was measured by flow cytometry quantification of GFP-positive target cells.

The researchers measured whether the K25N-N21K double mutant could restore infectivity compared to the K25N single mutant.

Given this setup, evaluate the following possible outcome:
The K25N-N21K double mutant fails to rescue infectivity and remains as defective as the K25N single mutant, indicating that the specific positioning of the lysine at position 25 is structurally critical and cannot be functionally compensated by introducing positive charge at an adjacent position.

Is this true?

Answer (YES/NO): YES